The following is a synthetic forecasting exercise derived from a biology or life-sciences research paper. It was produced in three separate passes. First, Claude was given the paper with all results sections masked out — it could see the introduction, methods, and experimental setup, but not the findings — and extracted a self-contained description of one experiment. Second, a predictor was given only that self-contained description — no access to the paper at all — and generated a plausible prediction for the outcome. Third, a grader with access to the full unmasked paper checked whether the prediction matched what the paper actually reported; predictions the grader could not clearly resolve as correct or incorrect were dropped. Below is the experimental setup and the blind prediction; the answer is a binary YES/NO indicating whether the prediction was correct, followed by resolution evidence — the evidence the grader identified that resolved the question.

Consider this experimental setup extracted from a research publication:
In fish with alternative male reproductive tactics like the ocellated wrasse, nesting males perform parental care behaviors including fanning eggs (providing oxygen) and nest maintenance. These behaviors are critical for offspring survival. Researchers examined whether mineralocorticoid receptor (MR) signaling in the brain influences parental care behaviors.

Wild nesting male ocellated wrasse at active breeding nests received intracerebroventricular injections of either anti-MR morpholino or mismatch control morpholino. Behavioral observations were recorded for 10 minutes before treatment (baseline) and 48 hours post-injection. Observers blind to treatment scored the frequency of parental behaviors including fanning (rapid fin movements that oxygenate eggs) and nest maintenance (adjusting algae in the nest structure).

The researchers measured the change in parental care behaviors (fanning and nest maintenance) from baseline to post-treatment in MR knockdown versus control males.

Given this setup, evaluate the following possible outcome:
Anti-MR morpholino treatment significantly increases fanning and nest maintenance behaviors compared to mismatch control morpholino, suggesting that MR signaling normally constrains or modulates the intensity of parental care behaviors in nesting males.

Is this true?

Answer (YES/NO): NO